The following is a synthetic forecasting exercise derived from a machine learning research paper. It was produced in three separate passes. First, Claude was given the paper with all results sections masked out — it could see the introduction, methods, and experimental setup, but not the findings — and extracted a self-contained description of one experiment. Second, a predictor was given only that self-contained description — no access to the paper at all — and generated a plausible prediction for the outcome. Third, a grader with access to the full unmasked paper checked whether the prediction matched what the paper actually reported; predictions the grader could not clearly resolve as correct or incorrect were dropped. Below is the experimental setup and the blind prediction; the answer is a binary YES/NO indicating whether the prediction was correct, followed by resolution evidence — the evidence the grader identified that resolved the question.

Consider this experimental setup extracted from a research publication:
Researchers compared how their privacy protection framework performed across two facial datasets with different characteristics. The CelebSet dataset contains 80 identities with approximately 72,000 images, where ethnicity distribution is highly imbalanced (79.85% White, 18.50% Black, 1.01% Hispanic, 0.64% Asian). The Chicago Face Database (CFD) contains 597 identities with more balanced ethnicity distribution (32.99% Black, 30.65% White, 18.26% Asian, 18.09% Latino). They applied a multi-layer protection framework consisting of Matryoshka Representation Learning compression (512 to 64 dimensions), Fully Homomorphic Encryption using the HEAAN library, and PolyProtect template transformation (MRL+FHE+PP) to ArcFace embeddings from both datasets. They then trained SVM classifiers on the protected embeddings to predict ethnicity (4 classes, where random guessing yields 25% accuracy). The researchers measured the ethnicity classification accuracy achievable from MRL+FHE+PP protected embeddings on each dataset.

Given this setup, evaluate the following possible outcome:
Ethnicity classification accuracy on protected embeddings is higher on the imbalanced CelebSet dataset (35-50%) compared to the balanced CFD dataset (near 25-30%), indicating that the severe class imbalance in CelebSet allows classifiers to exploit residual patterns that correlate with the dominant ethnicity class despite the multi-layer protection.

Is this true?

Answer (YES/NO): NO